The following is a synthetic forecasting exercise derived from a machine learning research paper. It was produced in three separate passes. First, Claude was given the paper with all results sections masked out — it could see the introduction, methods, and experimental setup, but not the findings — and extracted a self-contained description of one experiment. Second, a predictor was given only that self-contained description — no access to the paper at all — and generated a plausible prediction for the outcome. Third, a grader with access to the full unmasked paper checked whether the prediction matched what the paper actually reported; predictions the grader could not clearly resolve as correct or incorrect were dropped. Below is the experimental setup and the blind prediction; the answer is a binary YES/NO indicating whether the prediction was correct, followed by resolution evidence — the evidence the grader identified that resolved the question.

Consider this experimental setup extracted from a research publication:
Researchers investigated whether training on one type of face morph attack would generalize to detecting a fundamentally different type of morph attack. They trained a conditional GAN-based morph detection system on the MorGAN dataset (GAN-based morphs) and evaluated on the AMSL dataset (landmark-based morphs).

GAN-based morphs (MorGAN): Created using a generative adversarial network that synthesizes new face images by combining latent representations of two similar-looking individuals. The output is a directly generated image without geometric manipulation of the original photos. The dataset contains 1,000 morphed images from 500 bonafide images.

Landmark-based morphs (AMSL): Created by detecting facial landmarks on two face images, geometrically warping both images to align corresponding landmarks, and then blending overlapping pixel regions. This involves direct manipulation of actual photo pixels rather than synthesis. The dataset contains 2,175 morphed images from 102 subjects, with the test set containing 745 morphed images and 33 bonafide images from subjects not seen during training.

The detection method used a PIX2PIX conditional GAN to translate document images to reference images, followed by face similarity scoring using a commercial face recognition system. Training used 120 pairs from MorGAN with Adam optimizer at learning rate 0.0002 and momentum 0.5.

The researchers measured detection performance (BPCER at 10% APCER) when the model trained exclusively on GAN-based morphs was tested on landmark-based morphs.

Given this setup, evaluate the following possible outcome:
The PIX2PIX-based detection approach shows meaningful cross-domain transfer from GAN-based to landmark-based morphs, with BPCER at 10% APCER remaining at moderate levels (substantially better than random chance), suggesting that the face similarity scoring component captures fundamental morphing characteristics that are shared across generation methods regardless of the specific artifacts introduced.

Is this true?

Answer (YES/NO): NO